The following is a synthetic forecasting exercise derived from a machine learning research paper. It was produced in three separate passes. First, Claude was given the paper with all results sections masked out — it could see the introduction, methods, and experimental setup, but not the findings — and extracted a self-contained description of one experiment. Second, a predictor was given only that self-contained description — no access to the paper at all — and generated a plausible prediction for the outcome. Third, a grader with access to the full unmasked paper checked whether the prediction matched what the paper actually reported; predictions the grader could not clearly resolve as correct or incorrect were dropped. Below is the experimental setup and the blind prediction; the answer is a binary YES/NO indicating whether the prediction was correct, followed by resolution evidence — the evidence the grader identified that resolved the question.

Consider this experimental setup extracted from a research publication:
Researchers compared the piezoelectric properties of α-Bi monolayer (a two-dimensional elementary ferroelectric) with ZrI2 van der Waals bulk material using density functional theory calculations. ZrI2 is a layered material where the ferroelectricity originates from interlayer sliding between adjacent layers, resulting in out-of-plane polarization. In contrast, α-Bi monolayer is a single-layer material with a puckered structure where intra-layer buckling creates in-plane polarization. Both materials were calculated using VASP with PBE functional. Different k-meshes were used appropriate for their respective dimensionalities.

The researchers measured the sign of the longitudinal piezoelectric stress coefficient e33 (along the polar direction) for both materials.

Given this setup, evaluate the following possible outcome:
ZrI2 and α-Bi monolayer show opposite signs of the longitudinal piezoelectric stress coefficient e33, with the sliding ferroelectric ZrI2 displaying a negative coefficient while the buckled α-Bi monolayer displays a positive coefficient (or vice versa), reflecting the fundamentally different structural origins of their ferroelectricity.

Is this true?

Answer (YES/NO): NO